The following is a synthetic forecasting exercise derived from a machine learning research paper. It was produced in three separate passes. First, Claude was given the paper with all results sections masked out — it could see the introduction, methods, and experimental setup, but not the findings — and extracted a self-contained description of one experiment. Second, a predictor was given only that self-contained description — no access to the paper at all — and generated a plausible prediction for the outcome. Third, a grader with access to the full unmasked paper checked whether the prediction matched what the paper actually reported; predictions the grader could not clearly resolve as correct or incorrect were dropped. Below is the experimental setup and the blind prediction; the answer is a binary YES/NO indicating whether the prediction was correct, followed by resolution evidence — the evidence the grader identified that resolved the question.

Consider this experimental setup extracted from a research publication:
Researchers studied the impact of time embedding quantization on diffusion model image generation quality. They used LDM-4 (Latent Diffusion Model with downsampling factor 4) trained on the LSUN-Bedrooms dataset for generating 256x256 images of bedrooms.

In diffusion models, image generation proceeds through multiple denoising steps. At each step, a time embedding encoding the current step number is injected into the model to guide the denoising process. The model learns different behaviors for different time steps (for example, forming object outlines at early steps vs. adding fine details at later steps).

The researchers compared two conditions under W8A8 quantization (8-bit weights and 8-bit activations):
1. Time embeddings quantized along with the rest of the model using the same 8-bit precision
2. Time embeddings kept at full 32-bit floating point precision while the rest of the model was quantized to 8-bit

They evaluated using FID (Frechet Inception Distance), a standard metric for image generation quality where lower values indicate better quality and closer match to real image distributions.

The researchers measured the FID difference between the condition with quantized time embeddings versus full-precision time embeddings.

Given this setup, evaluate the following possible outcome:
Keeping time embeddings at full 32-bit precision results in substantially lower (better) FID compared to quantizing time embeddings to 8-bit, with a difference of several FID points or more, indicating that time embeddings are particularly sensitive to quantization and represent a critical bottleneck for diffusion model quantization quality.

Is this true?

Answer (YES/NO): NO